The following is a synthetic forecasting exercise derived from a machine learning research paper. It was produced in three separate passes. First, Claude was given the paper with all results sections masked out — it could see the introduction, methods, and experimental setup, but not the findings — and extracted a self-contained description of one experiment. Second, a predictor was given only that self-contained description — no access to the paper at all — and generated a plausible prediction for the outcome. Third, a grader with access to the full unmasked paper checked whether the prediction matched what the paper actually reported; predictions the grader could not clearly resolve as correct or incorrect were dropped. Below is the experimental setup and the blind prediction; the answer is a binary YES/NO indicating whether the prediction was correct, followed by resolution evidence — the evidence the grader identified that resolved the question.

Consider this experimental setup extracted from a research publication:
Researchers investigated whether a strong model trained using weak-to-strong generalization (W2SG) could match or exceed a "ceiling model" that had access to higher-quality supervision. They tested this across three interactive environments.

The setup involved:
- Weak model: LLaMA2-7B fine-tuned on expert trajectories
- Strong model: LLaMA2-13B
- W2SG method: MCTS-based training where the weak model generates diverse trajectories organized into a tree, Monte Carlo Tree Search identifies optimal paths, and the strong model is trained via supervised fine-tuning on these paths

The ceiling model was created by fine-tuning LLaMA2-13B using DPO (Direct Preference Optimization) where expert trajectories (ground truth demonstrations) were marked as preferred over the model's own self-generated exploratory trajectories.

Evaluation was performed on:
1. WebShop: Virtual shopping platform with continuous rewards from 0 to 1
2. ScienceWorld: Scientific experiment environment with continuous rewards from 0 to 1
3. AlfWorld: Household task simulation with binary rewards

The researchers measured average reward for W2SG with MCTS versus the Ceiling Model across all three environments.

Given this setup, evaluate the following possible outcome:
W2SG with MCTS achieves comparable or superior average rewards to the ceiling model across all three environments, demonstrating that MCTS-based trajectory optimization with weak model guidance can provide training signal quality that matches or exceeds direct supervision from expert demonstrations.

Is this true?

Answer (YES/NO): NO